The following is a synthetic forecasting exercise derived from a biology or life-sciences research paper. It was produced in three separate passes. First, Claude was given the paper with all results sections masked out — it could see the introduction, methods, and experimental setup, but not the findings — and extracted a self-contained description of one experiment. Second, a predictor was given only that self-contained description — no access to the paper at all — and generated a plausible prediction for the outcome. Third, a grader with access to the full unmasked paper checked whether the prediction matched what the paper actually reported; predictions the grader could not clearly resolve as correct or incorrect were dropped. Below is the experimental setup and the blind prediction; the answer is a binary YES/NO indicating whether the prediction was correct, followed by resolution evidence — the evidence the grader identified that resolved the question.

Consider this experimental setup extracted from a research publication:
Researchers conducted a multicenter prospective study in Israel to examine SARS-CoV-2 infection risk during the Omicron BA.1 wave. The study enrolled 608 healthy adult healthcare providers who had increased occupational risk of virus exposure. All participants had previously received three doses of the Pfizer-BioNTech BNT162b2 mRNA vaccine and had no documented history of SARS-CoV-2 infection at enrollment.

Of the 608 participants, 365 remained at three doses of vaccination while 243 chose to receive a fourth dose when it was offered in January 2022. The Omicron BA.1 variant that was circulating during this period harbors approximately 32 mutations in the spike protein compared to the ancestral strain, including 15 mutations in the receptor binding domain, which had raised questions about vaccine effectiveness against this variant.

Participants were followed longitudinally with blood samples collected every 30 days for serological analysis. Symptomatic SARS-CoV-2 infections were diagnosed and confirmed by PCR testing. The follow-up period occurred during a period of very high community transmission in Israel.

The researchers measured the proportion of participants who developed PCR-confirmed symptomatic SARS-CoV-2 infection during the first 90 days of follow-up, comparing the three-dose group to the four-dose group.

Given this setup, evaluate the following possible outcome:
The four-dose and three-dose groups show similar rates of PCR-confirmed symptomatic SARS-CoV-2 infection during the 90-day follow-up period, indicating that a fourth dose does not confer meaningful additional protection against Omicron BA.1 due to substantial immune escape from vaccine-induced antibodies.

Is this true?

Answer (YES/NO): NO